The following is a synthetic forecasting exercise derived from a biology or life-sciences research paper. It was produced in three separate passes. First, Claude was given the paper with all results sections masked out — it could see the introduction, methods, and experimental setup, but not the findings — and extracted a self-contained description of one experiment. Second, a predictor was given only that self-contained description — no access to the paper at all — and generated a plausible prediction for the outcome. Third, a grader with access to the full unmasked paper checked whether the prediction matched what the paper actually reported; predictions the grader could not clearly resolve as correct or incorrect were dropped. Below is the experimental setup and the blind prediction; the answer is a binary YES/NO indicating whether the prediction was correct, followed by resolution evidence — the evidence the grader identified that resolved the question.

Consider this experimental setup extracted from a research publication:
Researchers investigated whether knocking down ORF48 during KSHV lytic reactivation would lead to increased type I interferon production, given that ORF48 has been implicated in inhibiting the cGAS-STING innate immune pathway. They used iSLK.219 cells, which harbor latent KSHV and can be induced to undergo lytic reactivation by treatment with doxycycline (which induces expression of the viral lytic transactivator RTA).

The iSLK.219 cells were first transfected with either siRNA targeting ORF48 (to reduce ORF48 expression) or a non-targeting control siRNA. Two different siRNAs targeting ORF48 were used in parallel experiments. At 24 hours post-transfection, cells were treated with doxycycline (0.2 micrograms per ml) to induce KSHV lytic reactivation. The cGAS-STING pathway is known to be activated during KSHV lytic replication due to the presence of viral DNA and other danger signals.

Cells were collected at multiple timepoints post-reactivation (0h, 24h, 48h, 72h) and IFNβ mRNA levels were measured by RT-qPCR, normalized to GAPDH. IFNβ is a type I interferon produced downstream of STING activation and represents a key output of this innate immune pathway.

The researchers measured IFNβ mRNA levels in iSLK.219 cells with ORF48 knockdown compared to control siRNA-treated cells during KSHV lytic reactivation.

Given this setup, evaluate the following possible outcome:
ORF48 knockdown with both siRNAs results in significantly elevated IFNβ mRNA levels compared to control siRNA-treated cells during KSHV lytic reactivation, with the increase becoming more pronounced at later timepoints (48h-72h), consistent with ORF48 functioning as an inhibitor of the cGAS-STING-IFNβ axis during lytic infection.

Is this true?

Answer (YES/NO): NO